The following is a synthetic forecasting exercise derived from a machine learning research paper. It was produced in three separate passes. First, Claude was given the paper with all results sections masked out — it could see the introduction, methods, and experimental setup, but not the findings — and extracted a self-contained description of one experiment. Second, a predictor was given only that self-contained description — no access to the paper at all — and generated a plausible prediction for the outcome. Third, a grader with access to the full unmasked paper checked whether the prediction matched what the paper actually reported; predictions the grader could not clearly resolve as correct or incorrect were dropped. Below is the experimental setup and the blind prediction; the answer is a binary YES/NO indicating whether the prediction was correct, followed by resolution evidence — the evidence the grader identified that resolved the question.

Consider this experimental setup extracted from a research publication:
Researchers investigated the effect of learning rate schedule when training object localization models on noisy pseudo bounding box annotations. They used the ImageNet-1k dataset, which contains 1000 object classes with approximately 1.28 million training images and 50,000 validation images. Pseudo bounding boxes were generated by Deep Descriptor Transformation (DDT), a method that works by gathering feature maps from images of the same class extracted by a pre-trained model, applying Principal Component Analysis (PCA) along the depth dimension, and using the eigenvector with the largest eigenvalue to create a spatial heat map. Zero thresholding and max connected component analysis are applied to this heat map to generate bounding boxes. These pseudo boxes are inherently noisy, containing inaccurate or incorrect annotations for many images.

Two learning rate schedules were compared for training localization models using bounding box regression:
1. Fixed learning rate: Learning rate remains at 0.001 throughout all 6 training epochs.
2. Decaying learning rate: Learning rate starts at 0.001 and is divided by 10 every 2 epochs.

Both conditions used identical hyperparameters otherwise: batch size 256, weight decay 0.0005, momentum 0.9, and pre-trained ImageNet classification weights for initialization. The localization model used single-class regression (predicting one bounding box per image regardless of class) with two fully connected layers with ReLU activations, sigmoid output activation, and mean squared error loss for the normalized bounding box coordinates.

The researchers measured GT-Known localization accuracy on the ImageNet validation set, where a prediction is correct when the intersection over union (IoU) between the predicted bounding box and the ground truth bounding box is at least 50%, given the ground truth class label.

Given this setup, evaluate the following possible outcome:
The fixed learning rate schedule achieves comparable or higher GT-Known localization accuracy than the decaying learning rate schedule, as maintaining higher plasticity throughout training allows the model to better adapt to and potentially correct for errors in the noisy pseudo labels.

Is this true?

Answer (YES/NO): YES